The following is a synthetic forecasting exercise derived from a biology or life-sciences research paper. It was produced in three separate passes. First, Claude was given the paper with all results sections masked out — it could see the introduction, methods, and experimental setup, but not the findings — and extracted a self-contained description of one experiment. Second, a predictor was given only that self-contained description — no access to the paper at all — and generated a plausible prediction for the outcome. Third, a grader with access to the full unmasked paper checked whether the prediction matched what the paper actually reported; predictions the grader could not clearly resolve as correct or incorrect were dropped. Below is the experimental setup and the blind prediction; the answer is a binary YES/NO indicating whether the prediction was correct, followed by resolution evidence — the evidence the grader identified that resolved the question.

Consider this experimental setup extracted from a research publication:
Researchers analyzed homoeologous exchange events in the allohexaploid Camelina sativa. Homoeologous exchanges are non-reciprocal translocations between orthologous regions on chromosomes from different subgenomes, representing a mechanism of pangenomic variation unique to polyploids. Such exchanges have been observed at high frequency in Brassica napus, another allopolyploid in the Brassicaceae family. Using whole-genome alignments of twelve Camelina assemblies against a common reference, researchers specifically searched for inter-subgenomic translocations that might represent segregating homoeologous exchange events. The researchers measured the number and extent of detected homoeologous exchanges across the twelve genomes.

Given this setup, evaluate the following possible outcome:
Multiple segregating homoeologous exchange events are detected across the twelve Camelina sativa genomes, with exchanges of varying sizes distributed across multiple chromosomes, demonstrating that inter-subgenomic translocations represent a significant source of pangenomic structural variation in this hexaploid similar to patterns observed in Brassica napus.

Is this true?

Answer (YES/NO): NO